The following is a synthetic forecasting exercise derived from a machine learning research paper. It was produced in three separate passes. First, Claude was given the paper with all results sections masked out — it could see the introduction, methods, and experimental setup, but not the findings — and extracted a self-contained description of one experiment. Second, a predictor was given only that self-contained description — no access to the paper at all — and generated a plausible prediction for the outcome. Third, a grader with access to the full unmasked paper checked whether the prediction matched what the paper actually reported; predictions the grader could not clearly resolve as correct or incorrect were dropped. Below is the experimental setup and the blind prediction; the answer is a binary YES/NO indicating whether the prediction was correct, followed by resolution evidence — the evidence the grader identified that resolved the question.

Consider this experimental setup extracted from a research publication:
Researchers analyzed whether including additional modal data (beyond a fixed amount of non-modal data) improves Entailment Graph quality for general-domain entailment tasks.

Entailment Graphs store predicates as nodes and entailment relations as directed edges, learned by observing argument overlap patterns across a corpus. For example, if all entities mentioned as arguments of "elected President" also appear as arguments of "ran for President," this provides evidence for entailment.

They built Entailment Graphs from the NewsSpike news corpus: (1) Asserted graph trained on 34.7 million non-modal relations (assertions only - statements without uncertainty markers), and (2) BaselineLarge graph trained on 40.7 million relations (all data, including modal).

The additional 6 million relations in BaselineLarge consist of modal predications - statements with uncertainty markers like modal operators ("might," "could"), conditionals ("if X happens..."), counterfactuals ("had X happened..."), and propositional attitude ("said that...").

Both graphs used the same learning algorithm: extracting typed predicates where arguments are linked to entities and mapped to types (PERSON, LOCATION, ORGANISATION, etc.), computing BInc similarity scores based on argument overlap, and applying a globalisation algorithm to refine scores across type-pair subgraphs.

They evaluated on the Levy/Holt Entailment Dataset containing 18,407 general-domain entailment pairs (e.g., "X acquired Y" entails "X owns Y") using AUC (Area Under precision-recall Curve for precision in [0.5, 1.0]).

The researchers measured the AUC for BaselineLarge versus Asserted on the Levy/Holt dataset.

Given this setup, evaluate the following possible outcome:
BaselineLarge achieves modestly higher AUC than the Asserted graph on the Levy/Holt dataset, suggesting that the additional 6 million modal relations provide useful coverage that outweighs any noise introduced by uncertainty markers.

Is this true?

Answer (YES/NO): YES